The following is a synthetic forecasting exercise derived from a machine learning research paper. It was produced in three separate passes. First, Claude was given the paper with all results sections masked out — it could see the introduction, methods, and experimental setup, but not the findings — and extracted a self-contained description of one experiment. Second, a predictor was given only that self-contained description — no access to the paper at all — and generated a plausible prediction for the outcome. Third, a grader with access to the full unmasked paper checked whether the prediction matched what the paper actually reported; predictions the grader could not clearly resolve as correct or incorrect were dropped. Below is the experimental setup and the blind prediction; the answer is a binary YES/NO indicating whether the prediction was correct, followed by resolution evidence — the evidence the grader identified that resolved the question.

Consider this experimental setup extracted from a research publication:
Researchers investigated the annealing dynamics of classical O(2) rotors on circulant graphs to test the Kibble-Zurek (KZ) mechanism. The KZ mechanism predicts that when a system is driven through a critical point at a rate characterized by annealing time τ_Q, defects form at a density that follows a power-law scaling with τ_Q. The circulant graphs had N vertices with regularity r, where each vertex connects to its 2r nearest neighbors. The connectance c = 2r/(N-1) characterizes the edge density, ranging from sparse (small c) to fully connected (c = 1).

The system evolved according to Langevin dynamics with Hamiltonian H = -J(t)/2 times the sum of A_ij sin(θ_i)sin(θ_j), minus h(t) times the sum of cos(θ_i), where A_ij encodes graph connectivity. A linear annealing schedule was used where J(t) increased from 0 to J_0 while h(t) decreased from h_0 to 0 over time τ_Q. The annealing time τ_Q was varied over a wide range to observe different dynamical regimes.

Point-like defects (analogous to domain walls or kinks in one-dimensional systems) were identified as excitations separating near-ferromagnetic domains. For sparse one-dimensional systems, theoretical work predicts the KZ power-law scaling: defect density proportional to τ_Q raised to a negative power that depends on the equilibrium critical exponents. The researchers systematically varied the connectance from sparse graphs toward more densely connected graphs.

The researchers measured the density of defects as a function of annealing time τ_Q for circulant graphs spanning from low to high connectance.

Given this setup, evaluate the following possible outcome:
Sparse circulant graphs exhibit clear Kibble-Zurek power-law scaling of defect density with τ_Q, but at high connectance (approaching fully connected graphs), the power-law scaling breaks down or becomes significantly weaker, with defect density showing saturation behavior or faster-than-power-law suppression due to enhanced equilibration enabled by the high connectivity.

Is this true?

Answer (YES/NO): YES